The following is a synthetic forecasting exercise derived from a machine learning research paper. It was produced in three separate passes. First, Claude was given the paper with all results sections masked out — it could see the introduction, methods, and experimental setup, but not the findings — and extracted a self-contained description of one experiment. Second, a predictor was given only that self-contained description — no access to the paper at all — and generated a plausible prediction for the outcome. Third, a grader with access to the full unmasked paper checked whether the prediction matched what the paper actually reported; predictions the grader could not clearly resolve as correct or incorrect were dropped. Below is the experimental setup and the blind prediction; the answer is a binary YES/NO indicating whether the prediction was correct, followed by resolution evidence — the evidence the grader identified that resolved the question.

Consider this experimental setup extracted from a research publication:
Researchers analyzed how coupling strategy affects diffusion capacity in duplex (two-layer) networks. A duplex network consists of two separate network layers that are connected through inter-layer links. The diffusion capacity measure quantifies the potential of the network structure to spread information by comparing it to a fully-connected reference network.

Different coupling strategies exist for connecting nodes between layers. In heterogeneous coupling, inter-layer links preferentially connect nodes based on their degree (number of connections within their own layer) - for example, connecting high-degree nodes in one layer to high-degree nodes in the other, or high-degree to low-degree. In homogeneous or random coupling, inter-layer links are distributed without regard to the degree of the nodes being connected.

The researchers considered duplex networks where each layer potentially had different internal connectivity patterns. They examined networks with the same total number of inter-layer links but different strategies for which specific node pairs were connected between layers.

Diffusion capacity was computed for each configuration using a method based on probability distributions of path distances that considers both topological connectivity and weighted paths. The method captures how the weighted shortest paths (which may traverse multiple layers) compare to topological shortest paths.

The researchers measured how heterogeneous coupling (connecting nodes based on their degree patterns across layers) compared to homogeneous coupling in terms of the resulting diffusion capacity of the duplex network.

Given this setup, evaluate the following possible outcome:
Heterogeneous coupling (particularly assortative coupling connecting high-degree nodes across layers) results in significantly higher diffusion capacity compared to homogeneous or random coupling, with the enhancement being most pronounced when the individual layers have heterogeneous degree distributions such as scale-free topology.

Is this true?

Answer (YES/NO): NO